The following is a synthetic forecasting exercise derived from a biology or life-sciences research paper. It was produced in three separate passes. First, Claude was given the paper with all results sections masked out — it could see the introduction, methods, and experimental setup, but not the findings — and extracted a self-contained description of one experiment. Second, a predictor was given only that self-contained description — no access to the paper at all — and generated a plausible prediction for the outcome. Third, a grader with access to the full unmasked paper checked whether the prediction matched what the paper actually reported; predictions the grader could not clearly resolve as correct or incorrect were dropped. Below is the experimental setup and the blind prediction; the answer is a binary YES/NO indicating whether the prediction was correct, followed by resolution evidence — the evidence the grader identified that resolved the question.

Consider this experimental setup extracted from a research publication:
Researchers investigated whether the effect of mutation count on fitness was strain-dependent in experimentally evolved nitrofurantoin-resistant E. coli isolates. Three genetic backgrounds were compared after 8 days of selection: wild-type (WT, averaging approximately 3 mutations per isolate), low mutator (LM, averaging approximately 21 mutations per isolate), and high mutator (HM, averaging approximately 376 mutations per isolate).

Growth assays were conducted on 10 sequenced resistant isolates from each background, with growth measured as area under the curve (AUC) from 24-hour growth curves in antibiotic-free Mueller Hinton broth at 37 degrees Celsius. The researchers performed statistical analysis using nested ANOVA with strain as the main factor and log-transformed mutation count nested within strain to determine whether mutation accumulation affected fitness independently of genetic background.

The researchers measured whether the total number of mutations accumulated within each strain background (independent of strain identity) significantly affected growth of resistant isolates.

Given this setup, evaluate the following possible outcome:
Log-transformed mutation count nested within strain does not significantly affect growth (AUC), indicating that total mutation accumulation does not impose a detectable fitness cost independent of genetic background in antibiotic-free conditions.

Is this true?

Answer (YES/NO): YES